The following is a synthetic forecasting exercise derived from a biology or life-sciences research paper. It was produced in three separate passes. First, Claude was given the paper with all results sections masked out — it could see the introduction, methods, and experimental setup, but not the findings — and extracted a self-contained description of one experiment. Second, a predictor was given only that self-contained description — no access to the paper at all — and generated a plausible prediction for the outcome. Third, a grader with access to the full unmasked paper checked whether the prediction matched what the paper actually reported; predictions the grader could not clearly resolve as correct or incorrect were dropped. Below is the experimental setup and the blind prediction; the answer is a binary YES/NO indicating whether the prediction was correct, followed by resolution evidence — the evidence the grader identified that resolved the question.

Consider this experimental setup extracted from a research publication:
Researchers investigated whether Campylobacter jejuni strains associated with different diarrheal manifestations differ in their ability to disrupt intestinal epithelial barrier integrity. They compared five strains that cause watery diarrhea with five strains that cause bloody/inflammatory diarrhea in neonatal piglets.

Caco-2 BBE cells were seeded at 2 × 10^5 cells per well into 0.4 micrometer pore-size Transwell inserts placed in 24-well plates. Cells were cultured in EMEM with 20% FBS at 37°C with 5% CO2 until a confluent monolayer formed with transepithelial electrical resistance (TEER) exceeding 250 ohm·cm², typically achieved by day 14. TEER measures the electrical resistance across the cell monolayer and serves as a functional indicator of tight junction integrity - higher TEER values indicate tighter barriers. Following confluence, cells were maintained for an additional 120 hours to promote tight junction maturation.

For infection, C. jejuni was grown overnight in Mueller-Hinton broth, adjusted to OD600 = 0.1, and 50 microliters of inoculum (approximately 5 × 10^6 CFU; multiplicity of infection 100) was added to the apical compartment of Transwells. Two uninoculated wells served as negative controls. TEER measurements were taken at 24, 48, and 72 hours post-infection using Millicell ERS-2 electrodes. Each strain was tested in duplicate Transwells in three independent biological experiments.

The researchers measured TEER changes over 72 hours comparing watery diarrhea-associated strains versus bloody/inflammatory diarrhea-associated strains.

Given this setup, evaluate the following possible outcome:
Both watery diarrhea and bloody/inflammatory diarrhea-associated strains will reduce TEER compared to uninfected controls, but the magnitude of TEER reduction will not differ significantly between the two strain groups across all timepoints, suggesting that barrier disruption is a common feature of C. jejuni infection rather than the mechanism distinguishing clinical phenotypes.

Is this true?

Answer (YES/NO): NO